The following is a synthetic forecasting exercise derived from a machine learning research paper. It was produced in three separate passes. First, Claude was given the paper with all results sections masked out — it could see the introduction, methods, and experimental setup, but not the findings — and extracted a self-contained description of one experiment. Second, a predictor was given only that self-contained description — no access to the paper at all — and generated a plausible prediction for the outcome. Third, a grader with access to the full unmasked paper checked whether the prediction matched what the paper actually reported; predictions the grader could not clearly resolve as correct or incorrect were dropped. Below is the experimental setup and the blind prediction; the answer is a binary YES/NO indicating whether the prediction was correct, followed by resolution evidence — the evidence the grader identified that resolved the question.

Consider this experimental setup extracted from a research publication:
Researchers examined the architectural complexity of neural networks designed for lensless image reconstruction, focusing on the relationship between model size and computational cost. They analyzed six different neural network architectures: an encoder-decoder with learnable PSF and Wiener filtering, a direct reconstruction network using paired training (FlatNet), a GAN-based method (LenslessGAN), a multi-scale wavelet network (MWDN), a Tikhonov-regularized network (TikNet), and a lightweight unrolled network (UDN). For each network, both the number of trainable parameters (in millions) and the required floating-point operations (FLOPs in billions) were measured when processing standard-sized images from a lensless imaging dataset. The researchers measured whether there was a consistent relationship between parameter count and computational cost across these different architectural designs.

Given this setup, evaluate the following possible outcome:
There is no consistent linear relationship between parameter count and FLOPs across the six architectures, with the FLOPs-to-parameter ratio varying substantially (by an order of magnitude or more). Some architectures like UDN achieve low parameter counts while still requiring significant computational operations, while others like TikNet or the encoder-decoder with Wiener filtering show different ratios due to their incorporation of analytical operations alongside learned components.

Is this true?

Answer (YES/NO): NO